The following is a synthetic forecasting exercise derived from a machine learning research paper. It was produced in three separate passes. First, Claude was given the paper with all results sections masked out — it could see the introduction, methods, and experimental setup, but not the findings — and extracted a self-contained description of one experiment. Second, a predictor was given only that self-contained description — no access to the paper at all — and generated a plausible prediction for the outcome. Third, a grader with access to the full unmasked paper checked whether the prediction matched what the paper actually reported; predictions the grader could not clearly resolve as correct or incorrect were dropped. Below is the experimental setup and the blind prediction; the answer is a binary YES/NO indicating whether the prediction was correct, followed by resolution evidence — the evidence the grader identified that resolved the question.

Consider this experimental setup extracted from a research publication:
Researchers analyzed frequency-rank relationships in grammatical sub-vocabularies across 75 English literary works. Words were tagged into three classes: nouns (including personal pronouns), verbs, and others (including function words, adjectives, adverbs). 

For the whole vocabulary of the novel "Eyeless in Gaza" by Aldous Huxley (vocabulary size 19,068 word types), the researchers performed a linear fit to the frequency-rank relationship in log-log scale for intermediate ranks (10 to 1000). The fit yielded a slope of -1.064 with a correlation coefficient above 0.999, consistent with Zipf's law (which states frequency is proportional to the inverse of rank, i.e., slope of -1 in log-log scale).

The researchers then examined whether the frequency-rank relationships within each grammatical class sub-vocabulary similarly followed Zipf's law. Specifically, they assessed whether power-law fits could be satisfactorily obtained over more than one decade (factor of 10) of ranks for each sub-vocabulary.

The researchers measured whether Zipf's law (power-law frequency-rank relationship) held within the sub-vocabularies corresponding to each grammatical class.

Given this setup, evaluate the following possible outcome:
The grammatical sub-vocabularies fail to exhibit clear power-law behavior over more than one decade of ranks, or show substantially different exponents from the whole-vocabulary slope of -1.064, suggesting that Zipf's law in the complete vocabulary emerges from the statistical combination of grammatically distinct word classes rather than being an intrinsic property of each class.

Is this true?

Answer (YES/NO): NO